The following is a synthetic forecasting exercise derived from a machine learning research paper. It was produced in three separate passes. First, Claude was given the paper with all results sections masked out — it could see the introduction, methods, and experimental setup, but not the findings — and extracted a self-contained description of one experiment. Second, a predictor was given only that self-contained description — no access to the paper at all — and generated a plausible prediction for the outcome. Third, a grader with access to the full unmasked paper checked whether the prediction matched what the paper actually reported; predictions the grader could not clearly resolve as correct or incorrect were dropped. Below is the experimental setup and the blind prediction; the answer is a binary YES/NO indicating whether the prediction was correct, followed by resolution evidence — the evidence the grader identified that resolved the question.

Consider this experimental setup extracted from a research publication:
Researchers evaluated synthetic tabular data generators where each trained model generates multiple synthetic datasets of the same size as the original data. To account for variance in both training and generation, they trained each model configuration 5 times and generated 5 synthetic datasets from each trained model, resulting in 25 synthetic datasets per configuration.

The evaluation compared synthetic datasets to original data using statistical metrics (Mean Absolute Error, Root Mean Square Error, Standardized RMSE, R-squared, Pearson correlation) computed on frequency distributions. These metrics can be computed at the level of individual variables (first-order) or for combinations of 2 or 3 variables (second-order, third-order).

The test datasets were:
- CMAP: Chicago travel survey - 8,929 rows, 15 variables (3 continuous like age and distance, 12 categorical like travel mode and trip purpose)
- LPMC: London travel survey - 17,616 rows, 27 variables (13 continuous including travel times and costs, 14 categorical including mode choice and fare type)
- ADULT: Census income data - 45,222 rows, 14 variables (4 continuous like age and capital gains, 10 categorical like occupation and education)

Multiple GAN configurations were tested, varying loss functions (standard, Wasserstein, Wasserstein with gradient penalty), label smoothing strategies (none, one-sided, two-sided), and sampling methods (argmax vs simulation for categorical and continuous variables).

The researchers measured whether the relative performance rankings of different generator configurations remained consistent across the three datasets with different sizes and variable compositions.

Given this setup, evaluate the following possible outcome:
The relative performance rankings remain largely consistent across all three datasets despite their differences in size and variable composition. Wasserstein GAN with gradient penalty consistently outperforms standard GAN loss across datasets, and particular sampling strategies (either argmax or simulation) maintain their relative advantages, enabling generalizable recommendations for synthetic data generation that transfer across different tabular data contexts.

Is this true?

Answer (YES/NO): NO